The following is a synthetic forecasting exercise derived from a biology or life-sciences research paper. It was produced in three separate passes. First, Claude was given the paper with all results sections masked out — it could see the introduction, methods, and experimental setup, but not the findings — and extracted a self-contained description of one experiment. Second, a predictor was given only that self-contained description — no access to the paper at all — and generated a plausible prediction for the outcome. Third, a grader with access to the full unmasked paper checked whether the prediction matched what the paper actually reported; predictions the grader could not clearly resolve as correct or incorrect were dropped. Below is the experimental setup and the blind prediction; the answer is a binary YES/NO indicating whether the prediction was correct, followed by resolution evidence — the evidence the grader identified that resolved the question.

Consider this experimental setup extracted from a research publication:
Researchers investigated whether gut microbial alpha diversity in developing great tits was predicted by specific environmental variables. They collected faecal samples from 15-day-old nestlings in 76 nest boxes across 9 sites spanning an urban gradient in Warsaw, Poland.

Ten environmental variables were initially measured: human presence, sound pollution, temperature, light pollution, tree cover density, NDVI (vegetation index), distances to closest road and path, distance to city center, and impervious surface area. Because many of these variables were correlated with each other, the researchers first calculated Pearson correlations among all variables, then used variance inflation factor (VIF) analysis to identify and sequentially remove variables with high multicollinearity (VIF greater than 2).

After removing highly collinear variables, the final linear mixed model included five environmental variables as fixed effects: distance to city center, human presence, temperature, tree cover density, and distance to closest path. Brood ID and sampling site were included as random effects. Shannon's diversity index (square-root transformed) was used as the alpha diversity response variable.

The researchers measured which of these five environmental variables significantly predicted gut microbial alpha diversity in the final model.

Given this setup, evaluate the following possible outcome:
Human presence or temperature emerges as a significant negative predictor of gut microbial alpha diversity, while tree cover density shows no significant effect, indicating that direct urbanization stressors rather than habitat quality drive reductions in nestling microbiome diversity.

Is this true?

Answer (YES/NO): NO